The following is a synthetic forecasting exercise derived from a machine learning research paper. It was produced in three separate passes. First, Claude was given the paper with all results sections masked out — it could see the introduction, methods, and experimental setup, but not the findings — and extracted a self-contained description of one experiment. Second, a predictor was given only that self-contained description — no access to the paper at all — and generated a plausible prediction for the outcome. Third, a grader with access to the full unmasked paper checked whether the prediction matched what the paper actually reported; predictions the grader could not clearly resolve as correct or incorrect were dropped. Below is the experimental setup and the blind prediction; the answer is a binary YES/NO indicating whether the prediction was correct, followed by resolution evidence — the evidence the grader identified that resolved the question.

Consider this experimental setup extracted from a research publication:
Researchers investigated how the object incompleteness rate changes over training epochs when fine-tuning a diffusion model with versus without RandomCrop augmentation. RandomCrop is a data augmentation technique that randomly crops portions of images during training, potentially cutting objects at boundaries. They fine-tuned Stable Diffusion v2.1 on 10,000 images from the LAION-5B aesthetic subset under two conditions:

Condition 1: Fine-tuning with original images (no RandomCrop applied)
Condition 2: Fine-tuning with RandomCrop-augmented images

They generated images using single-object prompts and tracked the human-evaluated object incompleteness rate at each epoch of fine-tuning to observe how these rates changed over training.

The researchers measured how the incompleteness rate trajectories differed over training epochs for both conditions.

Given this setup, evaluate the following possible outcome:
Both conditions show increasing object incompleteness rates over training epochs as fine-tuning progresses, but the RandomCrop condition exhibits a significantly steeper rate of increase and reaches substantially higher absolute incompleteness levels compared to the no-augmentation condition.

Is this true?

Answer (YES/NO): NO